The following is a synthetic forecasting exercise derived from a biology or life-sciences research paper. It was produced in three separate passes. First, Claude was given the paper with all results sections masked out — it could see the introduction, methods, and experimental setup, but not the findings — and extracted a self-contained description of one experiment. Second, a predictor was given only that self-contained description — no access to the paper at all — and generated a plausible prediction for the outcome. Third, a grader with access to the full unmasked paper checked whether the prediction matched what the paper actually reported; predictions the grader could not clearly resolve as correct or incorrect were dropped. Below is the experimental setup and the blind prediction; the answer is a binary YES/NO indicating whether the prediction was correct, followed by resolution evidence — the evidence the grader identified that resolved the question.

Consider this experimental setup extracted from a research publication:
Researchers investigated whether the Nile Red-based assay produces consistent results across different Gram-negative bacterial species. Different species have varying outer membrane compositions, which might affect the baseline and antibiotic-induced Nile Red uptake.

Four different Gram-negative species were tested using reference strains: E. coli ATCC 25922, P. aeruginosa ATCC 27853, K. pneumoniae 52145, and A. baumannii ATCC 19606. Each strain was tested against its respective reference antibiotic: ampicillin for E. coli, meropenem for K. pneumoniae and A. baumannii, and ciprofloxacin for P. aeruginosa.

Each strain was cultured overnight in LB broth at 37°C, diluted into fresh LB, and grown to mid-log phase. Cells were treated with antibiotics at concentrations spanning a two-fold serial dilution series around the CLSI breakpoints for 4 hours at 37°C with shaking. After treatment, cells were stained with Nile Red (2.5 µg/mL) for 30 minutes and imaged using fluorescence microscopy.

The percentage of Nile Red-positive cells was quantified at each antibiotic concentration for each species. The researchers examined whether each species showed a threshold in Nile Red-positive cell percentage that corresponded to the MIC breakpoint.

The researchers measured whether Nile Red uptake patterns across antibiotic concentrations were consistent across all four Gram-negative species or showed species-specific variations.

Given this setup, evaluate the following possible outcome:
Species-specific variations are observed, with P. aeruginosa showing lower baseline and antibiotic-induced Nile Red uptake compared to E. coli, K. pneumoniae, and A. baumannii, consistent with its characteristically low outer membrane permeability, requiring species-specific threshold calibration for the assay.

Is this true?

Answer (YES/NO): NO